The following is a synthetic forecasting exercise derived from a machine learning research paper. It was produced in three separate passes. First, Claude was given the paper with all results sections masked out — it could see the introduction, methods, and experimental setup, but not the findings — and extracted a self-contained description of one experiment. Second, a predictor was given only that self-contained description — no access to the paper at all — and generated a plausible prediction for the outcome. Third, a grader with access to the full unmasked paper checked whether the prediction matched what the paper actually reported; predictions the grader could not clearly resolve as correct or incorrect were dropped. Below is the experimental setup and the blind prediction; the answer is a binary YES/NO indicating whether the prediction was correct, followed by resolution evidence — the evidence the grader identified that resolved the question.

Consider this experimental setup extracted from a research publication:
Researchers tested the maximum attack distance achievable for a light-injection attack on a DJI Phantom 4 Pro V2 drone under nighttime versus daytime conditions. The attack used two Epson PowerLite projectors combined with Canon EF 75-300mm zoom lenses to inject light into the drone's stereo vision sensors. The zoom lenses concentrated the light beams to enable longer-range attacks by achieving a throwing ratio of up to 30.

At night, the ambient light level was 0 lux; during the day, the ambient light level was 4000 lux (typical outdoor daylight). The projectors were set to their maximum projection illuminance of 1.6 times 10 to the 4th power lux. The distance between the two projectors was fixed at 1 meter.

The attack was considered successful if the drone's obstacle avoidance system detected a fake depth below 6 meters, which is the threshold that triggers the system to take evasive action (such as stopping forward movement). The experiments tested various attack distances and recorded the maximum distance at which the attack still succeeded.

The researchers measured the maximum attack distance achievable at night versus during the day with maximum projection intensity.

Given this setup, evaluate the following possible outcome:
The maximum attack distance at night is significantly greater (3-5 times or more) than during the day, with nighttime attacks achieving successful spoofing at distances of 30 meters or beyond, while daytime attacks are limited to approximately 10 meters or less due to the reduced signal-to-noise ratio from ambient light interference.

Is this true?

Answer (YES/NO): NO